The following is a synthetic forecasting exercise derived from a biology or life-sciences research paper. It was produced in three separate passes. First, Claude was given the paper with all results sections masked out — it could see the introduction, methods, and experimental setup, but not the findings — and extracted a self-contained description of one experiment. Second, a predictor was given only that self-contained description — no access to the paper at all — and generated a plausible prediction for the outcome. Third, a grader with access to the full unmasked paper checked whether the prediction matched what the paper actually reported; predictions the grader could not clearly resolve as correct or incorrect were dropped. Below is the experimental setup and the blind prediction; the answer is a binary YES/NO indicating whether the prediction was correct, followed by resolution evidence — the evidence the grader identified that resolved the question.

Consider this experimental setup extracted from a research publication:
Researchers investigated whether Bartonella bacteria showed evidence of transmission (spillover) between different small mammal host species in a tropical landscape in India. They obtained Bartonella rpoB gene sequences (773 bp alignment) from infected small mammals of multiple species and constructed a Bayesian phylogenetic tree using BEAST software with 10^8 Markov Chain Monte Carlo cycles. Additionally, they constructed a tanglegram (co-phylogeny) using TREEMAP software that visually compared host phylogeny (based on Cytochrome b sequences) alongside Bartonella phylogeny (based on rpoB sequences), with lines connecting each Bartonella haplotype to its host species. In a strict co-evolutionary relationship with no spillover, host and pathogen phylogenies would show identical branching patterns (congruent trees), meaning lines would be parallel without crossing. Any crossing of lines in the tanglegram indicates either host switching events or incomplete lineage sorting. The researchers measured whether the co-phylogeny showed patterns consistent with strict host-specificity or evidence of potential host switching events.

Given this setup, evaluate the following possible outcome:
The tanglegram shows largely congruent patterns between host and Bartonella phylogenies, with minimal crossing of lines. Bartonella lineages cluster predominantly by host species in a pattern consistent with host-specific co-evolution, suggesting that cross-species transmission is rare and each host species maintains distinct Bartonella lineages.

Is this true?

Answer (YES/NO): YES